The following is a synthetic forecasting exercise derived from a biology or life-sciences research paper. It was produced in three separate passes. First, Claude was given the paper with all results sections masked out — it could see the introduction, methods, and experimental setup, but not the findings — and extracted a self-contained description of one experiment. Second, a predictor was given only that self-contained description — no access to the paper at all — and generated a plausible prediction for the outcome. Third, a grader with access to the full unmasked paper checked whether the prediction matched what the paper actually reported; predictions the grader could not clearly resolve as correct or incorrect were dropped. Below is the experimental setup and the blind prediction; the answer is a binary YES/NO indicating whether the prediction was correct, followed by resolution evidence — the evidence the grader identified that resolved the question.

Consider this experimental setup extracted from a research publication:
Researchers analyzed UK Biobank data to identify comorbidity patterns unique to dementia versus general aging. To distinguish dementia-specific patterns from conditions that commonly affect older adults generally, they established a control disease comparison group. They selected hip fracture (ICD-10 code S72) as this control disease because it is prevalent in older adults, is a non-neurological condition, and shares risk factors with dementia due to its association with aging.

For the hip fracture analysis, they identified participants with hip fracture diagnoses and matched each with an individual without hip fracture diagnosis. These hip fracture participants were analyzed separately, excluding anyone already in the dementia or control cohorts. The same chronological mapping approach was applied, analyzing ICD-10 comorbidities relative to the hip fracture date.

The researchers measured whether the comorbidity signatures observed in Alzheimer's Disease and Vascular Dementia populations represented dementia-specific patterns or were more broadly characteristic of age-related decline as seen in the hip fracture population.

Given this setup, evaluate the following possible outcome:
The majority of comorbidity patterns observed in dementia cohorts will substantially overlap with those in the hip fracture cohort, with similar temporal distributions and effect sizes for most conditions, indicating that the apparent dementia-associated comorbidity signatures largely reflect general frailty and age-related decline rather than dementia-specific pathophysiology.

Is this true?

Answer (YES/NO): NO